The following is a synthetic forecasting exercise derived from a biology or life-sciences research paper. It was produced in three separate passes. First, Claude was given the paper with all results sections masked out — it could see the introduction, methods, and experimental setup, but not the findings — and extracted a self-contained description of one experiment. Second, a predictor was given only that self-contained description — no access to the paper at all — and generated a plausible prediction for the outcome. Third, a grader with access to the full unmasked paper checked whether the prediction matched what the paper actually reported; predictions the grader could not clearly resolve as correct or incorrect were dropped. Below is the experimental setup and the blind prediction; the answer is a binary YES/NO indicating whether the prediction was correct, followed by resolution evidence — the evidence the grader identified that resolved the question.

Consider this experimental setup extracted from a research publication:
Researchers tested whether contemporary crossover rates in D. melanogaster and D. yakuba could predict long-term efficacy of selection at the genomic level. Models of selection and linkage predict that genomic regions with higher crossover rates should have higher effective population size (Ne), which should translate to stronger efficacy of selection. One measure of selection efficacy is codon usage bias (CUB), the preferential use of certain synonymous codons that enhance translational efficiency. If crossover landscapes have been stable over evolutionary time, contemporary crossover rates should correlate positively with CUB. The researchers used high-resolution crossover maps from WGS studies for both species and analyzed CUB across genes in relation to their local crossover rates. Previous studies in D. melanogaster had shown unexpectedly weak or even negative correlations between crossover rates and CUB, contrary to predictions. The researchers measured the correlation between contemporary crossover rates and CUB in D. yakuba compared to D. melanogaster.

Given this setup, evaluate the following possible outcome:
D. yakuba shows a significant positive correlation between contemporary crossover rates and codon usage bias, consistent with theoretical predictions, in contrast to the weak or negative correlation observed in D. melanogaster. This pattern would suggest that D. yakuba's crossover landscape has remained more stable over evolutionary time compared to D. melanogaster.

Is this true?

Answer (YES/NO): YES